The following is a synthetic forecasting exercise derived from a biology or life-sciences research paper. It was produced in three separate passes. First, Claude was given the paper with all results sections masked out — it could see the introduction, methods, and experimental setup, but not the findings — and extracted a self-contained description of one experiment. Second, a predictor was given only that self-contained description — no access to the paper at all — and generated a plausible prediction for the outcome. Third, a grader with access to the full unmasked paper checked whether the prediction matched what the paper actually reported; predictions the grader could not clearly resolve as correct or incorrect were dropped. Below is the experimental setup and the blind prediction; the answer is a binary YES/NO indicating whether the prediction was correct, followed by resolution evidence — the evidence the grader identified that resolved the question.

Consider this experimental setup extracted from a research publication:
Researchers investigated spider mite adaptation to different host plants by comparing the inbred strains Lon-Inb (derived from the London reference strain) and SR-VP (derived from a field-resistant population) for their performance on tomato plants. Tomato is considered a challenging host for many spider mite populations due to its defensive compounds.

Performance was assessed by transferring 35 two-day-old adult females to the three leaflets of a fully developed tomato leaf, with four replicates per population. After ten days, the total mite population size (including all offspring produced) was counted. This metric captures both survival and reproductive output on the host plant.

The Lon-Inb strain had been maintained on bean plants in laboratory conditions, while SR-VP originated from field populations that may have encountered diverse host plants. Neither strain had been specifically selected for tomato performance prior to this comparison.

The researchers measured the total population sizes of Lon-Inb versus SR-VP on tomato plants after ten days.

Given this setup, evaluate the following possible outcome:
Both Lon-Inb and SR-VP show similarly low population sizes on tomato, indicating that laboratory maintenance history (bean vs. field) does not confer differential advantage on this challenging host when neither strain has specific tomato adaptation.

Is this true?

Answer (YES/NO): NO